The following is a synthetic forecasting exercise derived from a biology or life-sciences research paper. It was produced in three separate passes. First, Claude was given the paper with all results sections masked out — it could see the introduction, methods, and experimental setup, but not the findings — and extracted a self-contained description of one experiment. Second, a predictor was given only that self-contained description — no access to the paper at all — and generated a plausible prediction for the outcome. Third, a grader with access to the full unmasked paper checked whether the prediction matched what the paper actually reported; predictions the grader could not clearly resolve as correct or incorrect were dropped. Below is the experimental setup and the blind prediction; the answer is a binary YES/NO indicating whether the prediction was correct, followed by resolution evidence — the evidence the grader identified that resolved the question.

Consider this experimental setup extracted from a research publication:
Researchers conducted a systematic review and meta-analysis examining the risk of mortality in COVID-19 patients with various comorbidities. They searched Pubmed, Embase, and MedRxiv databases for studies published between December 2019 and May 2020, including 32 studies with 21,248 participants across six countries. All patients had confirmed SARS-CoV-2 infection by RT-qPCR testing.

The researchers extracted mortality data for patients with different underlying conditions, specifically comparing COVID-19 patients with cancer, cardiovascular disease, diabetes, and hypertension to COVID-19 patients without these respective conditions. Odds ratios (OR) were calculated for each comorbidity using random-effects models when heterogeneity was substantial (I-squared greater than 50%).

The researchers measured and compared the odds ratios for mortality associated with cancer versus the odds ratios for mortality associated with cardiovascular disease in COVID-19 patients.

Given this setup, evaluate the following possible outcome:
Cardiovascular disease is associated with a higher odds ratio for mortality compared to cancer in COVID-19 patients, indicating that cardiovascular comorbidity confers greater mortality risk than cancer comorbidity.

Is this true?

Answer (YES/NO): YES